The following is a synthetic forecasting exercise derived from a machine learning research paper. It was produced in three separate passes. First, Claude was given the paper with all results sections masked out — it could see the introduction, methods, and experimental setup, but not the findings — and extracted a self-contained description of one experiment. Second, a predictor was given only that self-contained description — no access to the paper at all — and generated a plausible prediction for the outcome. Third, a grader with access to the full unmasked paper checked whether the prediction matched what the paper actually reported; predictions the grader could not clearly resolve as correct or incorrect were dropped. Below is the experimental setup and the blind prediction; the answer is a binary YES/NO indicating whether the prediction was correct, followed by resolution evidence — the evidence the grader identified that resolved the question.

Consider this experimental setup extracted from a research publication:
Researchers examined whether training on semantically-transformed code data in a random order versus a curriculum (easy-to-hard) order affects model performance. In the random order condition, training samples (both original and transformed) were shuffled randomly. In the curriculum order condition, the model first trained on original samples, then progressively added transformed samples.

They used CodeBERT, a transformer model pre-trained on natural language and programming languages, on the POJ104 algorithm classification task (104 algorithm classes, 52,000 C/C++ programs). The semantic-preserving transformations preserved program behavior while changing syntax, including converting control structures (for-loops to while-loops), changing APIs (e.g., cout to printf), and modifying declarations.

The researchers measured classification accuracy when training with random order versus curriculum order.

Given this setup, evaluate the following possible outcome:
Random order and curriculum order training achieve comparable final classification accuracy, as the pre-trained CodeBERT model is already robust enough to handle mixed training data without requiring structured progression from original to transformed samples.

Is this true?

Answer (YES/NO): NO